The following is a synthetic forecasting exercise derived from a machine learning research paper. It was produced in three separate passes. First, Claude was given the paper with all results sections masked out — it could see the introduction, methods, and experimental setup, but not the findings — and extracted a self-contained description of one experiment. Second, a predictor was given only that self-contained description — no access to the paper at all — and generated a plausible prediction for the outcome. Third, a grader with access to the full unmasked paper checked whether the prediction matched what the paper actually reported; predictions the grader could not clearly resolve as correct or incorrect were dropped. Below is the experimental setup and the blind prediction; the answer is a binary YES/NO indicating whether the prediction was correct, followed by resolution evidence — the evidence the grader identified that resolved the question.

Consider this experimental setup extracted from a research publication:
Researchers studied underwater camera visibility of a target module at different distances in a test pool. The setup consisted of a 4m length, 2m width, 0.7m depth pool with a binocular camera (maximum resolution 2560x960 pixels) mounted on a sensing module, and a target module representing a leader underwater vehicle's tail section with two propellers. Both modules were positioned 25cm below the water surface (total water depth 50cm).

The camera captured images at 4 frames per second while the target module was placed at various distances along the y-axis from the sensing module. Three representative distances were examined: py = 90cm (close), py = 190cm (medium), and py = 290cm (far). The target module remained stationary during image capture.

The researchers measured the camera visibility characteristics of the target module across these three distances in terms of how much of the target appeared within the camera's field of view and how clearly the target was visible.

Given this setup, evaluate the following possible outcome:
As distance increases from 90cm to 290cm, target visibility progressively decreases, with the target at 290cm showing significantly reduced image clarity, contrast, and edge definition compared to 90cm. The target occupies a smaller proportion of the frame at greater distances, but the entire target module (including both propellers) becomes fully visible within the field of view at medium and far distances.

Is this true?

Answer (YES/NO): NO